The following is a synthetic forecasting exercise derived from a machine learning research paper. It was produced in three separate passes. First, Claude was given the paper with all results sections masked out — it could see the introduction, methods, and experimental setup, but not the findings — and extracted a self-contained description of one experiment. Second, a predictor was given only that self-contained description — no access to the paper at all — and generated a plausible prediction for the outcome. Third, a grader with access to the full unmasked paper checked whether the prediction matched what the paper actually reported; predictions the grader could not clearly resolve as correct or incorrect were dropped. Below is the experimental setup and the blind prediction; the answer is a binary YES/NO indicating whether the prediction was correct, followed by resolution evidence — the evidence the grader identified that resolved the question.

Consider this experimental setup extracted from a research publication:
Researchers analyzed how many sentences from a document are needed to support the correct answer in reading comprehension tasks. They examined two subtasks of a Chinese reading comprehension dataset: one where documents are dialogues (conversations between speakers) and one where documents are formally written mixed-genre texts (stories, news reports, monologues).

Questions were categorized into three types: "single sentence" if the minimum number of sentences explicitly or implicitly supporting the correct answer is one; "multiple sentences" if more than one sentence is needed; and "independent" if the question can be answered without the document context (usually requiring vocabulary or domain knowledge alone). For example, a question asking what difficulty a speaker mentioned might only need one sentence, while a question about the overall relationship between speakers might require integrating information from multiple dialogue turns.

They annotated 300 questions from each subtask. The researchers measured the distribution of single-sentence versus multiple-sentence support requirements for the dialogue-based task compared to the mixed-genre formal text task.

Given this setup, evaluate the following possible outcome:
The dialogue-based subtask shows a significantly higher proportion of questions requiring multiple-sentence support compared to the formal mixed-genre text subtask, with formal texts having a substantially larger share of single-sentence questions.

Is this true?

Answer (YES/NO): YES